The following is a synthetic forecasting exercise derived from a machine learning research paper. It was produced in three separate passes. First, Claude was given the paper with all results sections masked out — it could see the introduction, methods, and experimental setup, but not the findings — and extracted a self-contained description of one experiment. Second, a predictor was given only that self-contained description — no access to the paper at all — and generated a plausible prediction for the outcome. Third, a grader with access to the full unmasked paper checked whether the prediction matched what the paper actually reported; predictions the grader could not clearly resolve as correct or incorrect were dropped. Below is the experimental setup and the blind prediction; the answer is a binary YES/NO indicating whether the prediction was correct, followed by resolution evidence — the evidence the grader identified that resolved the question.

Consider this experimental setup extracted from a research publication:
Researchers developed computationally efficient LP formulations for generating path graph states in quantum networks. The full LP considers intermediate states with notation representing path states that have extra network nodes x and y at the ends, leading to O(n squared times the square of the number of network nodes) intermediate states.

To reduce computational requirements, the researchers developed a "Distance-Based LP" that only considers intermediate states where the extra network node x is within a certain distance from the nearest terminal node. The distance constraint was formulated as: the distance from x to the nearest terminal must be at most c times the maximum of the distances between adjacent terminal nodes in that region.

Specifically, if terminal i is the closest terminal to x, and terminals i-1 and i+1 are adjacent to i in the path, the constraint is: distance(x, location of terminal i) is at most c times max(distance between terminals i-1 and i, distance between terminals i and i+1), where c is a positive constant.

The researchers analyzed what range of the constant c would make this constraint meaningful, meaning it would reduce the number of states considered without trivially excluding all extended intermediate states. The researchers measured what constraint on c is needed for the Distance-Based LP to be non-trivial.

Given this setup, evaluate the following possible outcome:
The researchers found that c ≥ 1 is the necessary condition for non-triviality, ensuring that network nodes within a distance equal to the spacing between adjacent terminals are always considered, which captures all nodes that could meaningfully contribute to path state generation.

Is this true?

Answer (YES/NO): NO